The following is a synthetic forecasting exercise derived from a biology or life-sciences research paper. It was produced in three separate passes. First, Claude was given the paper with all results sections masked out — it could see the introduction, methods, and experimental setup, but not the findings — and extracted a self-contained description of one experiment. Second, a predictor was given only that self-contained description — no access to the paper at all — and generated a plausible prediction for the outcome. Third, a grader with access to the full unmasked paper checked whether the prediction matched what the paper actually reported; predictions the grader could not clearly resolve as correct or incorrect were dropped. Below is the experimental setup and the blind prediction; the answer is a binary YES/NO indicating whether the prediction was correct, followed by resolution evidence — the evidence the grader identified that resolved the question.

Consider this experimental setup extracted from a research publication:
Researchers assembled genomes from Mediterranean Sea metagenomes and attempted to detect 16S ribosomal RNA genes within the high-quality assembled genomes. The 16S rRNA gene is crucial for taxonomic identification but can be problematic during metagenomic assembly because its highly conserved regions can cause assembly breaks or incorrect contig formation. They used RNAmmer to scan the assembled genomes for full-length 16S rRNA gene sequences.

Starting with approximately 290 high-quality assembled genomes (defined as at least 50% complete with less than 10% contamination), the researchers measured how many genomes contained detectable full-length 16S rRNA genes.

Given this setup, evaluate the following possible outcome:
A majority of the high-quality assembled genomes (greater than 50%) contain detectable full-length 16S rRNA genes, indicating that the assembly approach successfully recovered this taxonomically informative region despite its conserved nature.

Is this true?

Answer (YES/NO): NO